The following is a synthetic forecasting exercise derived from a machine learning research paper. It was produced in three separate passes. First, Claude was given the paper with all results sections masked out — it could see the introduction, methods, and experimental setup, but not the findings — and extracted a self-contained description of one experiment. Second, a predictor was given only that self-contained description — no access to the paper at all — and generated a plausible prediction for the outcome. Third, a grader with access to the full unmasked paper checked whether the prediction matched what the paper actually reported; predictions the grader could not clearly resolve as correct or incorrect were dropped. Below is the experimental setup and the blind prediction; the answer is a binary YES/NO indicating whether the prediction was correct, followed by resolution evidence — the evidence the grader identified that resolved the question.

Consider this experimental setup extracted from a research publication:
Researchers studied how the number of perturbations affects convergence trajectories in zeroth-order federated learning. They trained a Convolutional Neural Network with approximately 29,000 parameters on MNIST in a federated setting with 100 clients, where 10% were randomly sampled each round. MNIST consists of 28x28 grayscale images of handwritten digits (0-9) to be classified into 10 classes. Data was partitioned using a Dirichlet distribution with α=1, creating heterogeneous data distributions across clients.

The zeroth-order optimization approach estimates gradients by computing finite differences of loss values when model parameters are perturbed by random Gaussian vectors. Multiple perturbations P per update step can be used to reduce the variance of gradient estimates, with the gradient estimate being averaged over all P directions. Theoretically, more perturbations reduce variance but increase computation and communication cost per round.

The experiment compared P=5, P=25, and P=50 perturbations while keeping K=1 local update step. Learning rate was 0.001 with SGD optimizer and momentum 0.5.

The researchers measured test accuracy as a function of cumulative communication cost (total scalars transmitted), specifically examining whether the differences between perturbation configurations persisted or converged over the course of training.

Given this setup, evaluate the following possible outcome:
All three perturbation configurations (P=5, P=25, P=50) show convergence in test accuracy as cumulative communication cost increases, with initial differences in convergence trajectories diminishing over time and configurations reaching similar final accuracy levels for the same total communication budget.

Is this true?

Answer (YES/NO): NO